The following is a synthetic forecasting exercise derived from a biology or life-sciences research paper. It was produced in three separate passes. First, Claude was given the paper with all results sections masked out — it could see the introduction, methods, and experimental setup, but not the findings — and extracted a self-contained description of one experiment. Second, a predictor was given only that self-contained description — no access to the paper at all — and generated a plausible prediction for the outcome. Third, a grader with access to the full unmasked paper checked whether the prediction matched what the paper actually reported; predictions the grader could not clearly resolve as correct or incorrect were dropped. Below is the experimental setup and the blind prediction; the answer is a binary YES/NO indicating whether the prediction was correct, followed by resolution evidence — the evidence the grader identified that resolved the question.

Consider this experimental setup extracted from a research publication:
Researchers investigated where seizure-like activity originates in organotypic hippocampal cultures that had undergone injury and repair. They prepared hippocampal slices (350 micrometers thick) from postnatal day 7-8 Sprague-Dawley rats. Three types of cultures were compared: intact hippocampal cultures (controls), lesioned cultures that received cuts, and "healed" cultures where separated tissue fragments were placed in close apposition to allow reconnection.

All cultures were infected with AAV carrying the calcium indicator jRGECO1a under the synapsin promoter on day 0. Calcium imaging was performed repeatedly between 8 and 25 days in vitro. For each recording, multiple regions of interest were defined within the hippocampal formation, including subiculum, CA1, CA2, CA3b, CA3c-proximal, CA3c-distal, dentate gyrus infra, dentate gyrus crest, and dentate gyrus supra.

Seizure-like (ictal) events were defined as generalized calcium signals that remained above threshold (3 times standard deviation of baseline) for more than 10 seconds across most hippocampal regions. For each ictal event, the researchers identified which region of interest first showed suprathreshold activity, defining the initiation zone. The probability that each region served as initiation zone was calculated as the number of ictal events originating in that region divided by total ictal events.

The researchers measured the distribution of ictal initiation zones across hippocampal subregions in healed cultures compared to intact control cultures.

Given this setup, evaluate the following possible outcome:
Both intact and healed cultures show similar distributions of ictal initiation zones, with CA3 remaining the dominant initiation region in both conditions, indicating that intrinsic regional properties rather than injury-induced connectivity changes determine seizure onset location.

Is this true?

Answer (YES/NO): NO